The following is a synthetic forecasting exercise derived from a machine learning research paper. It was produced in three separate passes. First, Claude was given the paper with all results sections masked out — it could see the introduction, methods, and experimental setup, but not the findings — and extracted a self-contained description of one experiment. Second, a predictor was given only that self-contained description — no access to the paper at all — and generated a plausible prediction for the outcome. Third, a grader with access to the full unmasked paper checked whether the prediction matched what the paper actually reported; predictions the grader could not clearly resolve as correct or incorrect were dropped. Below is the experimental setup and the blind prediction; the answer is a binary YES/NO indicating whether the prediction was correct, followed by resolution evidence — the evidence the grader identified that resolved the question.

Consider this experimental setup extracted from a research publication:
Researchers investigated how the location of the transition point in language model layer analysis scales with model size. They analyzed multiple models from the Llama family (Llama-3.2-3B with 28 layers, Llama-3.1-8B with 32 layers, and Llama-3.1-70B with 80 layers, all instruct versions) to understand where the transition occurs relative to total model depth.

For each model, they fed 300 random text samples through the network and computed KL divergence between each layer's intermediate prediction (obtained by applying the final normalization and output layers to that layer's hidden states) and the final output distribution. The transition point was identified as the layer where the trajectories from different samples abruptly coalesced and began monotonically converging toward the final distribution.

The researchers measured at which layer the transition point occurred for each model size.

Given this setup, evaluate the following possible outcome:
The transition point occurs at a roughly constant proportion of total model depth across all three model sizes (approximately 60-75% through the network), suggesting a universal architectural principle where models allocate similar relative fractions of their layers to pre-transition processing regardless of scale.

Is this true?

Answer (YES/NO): NO